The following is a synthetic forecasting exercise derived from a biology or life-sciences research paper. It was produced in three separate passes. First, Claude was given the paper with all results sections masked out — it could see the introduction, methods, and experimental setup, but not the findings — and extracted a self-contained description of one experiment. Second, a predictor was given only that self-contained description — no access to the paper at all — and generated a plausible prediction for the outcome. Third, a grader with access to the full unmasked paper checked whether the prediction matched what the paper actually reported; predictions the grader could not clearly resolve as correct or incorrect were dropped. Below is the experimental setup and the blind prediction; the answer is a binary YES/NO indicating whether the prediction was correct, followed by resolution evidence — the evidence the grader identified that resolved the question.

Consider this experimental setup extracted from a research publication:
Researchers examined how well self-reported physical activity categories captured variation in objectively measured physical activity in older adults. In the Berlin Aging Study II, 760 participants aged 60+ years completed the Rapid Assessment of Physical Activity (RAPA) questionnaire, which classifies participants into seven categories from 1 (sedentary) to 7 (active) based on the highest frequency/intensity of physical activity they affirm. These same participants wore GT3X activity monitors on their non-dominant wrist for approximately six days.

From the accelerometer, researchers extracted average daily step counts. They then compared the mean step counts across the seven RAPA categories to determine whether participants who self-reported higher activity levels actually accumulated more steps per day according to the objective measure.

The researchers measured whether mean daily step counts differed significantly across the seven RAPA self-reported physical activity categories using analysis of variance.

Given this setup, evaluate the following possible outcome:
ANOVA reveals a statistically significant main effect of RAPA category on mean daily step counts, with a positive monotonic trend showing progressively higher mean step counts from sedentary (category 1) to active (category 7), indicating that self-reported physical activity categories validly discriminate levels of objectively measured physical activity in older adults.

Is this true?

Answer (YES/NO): NO